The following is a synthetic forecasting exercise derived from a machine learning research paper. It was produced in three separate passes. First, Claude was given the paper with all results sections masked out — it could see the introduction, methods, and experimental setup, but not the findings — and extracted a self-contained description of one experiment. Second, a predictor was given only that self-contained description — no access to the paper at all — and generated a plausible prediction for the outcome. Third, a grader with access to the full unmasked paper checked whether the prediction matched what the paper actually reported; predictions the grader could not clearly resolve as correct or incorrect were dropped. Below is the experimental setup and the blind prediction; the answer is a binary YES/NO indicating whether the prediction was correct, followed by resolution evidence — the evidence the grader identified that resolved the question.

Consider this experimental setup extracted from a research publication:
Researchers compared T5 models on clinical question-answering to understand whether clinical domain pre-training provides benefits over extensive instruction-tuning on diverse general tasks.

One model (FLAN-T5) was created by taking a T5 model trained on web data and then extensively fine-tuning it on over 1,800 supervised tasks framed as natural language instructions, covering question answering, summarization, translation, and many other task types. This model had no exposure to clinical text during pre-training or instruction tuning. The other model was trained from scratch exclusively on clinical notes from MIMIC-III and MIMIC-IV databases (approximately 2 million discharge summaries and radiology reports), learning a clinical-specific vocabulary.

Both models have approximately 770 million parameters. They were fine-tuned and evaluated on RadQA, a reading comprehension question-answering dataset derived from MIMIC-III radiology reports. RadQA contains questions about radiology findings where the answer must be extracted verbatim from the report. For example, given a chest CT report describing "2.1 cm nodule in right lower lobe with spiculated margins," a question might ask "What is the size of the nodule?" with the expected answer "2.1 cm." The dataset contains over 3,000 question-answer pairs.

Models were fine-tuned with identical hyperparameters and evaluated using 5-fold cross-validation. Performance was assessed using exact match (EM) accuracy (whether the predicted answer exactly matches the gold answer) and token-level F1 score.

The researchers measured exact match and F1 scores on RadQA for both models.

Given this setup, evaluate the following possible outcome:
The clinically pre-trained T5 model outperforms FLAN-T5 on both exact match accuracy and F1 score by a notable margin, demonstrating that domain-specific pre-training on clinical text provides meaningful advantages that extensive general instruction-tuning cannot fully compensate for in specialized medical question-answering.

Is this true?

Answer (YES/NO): NO